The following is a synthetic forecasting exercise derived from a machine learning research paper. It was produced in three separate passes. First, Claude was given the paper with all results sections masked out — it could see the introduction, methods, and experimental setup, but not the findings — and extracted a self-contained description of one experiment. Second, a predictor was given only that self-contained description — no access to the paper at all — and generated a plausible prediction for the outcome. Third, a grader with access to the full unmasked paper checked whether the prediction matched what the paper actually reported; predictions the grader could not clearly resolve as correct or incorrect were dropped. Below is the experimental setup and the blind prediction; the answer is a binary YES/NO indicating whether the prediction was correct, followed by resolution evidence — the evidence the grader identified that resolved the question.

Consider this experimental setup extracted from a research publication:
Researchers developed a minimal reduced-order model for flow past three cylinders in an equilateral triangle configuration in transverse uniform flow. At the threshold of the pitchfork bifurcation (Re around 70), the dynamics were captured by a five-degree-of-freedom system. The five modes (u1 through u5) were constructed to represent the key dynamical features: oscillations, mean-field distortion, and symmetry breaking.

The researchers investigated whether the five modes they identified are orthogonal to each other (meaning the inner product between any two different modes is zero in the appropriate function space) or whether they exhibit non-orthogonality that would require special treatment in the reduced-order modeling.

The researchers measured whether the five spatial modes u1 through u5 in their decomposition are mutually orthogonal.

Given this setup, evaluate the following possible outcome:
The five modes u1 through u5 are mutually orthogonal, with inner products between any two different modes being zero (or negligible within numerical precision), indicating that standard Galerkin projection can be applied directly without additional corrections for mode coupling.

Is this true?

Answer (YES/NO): YES